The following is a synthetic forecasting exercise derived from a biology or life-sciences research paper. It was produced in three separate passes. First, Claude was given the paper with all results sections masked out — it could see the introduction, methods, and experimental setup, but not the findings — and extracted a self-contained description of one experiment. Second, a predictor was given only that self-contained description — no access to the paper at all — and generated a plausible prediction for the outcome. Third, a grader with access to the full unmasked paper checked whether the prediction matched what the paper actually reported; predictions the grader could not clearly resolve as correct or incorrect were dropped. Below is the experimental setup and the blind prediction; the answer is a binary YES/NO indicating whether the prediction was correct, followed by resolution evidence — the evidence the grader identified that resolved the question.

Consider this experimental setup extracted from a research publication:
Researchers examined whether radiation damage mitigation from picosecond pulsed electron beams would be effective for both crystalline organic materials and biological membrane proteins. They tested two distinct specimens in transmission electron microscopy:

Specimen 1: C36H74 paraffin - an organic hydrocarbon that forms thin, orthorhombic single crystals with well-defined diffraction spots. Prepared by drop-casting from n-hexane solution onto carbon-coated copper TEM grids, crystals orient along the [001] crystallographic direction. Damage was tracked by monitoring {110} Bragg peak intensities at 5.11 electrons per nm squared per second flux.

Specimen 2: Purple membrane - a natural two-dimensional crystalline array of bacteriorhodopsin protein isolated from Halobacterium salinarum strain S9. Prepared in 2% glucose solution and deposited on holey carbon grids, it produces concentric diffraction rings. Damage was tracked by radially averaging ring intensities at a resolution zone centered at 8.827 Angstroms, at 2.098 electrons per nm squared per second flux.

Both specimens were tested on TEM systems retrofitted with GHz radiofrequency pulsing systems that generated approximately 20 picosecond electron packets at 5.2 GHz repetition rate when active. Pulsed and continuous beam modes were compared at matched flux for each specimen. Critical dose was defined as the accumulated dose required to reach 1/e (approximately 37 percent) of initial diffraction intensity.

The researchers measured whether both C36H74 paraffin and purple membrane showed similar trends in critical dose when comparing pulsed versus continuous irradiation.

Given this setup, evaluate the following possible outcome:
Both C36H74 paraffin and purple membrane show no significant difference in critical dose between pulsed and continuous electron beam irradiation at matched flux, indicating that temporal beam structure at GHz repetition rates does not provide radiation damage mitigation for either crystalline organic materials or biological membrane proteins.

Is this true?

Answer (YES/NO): NO